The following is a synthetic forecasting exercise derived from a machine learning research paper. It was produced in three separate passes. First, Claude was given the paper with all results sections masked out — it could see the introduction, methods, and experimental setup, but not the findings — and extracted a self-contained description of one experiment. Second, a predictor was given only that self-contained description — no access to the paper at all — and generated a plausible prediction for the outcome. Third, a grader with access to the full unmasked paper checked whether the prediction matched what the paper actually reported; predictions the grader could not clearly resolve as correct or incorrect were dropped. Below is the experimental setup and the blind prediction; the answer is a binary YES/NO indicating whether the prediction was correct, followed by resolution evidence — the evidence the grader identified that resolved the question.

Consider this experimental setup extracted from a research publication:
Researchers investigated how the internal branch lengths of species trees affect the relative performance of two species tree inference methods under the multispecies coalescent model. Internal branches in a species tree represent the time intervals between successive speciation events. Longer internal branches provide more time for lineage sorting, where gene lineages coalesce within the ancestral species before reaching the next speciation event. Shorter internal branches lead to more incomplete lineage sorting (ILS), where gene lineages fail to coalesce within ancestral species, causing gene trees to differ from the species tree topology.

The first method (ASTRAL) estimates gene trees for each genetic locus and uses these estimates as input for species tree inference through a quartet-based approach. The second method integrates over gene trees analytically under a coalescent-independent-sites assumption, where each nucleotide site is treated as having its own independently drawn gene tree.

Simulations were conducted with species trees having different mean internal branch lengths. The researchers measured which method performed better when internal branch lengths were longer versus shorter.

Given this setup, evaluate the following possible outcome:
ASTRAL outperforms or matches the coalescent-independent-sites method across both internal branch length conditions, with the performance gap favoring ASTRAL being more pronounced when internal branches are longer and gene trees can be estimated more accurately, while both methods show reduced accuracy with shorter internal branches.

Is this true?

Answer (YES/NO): NO